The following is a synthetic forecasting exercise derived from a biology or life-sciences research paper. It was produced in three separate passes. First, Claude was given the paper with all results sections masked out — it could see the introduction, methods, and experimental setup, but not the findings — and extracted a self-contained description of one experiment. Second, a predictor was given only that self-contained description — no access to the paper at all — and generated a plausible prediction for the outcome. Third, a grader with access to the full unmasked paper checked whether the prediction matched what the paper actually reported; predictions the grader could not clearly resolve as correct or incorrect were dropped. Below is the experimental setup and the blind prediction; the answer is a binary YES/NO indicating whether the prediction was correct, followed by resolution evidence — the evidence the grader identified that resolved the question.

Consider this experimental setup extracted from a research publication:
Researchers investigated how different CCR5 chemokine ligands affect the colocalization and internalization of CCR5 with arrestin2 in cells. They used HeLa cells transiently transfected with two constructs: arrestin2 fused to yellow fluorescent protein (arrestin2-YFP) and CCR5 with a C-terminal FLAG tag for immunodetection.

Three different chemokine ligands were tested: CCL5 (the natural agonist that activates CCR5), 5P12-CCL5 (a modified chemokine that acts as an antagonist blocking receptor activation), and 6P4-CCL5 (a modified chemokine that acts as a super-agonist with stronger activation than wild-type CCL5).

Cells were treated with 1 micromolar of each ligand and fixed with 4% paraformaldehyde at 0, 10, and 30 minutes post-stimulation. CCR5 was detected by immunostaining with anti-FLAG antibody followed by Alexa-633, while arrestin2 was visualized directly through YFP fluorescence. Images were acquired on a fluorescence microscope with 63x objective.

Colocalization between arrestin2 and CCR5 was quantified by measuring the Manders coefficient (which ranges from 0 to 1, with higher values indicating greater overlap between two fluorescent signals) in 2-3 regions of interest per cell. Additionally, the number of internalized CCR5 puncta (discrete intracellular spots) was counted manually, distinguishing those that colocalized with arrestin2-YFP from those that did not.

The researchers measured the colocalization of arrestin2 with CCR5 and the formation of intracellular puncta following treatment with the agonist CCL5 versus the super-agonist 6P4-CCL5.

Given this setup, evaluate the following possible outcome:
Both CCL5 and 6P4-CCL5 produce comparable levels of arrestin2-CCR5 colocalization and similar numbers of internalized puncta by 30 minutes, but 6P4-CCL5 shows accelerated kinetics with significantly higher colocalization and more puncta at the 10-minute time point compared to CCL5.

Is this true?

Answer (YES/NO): YES